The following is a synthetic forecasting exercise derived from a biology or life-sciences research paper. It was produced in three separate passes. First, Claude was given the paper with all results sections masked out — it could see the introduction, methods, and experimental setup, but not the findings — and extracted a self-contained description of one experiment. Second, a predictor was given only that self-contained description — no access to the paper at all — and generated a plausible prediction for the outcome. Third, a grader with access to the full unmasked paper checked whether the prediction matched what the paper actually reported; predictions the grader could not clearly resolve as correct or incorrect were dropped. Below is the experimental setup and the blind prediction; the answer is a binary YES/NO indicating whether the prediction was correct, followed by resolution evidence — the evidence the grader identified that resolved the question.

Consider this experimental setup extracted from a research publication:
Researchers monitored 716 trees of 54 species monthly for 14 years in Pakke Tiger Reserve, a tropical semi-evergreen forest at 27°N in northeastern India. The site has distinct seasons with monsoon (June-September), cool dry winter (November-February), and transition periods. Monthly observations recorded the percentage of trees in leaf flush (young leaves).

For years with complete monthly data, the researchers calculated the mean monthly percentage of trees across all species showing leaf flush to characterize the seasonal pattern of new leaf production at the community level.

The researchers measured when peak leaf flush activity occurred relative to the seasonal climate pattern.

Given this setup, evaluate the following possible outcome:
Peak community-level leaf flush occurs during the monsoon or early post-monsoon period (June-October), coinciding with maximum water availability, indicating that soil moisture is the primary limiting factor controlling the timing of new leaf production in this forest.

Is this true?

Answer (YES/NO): NO